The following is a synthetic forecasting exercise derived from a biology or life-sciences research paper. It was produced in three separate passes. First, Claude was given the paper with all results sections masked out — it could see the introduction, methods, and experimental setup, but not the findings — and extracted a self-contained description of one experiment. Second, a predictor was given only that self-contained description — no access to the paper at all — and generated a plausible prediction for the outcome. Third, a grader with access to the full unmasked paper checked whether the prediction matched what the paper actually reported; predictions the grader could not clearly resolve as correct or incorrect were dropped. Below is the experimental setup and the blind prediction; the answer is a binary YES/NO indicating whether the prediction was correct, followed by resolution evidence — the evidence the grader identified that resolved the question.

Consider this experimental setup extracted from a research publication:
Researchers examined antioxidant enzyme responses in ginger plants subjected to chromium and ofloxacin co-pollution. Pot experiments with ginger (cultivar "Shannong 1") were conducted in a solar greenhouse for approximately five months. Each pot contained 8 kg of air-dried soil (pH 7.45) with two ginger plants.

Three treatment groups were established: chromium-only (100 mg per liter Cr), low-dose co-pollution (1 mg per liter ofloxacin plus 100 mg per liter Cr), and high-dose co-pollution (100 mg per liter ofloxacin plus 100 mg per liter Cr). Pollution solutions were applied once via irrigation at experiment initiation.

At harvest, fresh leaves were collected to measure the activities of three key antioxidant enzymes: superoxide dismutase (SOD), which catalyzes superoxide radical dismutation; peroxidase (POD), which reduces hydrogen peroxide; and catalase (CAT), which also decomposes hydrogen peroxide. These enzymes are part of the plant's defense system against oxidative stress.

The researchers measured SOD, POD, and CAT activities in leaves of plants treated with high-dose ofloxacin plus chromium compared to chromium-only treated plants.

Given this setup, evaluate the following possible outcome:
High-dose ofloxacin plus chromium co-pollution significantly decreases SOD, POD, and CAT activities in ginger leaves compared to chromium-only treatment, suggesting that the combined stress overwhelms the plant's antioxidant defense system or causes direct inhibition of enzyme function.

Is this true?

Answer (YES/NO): NO